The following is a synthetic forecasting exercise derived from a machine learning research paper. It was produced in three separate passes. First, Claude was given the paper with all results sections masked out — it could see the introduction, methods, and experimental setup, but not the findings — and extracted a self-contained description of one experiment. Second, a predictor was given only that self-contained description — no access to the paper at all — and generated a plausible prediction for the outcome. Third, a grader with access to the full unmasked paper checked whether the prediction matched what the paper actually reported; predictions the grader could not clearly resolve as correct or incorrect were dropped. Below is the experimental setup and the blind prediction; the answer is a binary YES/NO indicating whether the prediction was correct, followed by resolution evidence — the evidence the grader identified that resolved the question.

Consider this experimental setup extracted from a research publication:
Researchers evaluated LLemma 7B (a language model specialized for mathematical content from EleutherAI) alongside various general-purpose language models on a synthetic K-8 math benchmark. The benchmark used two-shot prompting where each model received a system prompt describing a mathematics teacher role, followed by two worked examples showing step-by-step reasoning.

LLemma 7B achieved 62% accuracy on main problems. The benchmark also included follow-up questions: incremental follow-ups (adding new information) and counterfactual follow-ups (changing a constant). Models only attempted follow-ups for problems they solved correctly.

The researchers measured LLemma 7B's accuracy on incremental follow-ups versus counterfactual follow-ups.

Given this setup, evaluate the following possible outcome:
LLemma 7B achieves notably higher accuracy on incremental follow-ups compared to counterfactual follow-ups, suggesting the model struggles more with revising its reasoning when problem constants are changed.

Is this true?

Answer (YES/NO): NO